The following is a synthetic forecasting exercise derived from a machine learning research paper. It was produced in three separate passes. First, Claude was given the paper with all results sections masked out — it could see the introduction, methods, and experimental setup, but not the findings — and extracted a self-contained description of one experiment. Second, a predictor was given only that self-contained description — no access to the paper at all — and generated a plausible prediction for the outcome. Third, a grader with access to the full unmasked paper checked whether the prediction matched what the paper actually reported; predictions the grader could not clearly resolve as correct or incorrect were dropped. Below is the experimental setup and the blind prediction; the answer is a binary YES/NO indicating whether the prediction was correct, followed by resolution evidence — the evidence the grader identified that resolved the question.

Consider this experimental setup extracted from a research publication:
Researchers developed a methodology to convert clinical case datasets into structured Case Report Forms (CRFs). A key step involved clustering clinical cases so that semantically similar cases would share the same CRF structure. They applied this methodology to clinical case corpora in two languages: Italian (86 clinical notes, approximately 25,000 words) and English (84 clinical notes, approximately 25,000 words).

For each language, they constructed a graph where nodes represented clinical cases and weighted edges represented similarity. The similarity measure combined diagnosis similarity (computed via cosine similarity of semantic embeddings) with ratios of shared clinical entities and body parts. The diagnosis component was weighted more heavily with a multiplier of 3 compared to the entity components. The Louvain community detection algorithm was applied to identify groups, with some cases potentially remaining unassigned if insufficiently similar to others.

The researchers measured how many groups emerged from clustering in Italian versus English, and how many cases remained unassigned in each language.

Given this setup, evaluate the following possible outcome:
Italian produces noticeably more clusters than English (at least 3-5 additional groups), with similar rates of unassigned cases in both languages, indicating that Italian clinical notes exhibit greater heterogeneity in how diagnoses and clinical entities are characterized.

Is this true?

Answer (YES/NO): NO